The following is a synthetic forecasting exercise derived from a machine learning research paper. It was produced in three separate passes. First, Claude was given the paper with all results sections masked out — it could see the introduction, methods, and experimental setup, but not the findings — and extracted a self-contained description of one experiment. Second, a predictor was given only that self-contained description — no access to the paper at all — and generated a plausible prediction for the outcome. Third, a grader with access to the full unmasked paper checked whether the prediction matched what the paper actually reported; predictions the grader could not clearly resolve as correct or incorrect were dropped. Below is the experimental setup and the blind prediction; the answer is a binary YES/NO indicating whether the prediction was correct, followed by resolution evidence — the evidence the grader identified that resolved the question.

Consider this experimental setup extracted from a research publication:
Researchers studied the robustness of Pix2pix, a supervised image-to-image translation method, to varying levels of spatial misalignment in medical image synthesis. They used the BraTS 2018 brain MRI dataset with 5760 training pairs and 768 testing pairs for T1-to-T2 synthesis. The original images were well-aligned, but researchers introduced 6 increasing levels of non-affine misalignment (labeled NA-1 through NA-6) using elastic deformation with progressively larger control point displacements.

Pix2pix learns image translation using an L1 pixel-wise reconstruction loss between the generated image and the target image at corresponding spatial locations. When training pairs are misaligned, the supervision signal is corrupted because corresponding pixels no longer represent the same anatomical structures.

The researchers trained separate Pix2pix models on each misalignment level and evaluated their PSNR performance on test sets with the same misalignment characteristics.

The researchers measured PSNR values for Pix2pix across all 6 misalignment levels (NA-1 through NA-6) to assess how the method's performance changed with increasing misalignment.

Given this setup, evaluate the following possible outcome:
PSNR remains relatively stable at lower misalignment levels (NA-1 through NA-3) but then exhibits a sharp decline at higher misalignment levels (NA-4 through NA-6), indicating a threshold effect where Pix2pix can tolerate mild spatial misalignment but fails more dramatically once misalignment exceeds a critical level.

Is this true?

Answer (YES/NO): NO